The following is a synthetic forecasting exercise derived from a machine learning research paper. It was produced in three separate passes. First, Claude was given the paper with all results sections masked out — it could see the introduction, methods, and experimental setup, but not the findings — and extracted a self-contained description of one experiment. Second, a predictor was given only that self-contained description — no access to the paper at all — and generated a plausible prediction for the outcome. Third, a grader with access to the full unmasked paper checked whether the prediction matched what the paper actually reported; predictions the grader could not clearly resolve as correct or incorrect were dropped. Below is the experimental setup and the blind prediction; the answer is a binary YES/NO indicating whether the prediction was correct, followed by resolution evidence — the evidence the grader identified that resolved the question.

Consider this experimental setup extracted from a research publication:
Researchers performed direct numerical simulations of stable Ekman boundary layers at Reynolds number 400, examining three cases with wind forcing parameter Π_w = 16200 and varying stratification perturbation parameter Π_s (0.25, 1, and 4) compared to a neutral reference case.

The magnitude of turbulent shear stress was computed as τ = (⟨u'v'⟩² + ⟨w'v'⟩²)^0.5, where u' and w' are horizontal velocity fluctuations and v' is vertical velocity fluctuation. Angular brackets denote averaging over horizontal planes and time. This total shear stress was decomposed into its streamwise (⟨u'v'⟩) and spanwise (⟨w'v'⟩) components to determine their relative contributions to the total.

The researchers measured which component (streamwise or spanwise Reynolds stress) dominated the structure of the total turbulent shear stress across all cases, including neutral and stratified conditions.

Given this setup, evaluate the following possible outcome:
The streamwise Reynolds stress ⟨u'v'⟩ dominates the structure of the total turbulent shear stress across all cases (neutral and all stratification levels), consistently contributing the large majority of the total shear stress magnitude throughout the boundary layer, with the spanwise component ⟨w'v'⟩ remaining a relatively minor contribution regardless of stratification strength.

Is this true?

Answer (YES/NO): YES